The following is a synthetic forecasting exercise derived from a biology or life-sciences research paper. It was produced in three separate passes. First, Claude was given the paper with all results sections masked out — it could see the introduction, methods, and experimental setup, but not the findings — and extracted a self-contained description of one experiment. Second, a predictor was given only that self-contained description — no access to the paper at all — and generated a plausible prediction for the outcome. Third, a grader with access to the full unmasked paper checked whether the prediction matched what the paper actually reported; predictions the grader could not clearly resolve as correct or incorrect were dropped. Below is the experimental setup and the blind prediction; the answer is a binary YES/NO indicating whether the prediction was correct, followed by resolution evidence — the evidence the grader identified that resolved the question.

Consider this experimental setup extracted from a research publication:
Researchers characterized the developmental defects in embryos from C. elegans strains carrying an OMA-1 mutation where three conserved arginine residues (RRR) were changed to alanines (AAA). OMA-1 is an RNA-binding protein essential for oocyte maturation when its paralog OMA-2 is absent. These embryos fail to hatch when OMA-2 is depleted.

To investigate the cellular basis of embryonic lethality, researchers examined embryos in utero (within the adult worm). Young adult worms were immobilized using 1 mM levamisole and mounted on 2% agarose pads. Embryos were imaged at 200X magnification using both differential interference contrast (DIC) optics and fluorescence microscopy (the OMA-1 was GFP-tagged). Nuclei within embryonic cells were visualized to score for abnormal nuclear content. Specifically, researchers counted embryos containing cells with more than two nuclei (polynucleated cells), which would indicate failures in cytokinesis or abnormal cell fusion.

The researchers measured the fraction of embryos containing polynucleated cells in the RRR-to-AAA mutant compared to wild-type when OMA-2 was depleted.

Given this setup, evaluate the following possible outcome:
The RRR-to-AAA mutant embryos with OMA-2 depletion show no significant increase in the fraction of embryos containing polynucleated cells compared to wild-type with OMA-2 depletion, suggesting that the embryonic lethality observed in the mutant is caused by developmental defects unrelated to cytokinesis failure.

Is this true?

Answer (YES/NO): NO